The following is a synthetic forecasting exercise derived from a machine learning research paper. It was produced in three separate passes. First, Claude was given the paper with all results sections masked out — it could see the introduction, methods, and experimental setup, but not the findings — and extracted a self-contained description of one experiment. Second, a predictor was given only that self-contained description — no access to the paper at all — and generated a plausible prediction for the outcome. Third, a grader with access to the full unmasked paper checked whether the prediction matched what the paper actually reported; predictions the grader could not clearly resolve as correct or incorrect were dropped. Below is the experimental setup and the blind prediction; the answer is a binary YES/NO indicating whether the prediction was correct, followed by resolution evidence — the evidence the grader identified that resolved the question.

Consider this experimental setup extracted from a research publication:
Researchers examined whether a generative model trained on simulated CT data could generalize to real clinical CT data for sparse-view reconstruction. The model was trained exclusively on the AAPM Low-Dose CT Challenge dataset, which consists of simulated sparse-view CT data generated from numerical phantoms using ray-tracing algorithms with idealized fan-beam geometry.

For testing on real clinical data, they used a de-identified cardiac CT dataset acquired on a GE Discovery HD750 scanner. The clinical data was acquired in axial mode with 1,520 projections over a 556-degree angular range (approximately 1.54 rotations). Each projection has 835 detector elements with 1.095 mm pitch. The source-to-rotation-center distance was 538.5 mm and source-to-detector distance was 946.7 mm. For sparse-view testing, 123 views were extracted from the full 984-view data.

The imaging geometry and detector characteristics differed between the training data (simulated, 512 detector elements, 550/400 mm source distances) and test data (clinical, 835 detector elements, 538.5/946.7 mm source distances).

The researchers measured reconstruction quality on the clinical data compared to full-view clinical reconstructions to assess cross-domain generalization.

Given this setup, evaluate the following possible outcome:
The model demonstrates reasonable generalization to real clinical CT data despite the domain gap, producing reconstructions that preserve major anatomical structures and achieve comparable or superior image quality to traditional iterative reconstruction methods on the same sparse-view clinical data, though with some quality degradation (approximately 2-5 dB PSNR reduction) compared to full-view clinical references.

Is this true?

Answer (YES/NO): NO